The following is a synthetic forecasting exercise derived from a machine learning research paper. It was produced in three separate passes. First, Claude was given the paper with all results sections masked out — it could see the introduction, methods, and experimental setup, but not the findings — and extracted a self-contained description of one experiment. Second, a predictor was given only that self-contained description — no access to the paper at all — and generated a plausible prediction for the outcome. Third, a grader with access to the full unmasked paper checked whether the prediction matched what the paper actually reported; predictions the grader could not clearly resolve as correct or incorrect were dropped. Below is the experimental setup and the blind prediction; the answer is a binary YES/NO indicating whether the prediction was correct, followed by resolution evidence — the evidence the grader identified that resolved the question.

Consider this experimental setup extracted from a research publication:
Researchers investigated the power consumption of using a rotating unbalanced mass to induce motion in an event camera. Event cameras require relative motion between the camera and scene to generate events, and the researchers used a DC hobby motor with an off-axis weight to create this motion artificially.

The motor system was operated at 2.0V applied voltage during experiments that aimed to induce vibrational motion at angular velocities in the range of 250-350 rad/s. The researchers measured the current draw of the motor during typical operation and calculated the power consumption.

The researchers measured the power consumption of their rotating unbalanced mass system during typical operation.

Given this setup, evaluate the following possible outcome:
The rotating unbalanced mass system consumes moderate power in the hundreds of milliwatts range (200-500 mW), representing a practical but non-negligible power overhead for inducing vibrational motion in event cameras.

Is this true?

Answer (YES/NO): YES